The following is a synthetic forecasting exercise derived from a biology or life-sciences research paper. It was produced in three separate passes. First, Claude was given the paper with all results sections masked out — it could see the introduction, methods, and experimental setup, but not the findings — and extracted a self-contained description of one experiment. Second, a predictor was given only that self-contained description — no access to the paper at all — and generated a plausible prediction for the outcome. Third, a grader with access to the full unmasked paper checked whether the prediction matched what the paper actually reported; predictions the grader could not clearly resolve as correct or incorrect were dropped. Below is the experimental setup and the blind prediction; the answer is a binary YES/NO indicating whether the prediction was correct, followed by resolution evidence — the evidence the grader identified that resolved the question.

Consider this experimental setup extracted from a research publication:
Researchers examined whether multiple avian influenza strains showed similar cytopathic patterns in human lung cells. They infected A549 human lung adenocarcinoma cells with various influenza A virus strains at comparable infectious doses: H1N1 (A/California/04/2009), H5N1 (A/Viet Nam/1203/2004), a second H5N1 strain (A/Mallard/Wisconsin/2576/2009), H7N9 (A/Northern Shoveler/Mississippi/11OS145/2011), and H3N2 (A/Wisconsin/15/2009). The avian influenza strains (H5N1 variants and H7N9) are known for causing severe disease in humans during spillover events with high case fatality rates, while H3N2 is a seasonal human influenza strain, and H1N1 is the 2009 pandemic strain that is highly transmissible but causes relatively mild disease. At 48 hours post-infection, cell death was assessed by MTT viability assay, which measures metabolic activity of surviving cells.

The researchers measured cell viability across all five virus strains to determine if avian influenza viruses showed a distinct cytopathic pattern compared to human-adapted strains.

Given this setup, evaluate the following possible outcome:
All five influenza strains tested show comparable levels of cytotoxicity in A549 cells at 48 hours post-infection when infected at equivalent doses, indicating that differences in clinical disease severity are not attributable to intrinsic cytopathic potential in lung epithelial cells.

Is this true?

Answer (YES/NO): NO